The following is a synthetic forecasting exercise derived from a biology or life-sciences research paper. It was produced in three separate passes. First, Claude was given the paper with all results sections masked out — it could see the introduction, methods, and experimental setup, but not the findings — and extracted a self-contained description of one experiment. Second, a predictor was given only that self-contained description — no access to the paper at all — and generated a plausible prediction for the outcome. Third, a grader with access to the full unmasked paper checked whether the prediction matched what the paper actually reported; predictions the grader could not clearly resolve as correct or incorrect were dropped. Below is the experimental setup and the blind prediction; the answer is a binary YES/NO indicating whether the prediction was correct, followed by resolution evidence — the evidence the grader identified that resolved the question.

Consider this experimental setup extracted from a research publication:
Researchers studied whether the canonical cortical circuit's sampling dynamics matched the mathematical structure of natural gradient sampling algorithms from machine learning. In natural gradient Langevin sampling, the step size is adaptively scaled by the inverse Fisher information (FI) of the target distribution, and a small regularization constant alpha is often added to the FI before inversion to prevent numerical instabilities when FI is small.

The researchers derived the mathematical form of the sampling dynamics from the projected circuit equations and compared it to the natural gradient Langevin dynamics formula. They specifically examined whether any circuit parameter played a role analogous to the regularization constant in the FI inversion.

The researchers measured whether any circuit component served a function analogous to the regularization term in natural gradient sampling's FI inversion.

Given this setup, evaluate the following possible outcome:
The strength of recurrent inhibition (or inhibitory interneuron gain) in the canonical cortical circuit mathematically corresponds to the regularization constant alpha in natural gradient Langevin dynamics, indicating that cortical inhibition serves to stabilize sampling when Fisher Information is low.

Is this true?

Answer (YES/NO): NO